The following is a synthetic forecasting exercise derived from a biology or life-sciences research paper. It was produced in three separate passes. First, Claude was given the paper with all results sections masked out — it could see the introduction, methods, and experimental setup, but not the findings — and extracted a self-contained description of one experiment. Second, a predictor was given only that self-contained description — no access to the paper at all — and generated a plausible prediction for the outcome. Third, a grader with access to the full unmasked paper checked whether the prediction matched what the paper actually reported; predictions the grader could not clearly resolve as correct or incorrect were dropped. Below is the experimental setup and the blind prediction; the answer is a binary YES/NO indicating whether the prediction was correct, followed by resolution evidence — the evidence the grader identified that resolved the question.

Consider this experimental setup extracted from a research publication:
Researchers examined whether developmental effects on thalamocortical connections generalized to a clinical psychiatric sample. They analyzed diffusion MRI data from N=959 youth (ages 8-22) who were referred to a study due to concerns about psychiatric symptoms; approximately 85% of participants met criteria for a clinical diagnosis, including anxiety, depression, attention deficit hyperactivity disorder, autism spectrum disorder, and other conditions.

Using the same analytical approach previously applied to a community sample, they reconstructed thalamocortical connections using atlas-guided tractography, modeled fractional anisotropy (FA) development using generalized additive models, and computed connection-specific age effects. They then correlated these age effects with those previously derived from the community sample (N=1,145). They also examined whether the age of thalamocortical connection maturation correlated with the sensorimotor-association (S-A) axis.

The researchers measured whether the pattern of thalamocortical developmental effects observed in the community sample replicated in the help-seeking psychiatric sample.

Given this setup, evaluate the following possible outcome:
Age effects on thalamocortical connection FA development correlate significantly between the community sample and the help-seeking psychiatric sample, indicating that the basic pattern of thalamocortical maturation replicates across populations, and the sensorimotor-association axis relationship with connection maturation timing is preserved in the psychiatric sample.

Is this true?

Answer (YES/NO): YES